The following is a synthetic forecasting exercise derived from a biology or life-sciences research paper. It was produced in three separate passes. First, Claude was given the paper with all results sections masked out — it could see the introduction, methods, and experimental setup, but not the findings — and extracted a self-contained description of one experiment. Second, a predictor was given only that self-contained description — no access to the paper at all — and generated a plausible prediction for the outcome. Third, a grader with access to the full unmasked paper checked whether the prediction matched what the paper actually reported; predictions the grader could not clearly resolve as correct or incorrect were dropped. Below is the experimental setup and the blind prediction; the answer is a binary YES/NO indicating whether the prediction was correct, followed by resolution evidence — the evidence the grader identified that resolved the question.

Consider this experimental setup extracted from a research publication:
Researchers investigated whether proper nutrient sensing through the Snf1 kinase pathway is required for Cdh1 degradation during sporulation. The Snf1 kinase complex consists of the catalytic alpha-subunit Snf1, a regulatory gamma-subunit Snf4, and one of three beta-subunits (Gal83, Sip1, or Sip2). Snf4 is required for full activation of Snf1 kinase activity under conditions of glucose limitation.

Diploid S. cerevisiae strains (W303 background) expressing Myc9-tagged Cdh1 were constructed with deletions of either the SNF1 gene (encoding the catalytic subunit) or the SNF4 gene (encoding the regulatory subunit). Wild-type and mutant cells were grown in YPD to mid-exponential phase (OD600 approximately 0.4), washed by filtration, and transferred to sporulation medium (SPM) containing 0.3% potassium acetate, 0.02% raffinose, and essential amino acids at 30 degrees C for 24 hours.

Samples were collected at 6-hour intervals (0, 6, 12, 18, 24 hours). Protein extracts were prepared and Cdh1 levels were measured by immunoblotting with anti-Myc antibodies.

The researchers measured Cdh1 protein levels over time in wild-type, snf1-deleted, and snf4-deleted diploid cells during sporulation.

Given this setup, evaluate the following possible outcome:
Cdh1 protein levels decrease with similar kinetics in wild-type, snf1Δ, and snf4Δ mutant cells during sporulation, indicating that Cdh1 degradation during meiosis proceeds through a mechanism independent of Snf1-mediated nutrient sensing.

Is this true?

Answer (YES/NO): NO